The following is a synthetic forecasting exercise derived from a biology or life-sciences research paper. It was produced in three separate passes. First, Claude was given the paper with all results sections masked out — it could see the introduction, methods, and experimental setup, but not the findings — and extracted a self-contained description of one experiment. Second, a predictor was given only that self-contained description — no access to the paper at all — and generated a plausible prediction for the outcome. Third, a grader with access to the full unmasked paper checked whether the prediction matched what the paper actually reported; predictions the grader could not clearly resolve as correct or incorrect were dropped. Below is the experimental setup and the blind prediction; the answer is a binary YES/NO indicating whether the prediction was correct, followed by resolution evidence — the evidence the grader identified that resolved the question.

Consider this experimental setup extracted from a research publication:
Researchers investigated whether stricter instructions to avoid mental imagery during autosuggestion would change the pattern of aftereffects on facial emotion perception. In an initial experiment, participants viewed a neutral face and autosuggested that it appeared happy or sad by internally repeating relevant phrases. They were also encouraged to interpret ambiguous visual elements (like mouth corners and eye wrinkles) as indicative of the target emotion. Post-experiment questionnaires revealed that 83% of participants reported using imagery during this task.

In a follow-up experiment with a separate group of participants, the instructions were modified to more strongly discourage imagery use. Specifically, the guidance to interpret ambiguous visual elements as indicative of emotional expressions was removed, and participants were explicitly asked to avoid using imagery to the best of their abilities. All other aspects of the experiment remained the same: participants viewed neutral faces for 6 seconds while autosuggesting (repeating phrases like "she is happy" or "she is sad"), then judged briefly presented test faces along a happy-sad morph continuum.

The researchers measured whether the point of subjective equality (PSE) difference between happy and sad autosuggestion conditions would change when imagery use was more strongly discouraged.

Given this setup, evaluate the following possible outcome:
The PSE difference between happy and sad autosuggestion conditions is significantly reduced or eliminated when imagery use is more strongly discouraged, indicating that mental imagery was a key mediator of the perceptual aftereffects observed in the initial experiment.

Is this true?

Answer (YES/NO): NO